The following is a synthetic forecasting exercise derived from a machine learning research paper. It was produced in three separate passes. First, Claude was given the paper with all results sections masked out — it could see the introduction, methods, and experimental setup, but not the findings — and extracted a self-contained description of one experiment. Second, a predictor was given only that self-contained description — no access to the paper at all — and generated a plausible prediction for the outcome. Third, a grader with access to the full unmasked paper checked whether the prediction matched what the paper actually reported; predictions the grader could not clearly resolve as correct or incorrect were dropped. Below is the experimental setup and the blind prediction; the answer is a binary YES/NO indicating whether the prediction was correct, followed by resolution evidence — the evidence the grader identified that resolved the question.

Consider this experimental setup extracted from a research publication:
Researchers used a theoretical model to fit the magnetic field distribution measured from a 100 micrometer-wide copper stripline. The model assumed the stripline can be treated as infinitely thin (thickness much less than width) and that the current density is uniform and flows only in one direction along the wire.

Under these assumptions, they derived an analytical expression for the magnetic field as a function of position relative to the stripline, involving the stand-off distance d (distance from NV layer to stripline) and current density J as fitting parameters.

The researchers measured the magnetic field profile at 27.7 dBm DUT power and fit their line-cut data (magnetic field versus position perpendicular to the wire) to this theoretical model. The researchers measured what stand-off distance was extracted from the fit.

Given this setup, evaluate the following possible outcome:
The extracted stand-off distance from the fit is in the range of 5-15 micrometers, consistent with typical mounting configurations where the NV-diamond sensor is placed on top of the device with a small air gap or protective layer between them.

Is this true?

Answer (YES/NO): NO